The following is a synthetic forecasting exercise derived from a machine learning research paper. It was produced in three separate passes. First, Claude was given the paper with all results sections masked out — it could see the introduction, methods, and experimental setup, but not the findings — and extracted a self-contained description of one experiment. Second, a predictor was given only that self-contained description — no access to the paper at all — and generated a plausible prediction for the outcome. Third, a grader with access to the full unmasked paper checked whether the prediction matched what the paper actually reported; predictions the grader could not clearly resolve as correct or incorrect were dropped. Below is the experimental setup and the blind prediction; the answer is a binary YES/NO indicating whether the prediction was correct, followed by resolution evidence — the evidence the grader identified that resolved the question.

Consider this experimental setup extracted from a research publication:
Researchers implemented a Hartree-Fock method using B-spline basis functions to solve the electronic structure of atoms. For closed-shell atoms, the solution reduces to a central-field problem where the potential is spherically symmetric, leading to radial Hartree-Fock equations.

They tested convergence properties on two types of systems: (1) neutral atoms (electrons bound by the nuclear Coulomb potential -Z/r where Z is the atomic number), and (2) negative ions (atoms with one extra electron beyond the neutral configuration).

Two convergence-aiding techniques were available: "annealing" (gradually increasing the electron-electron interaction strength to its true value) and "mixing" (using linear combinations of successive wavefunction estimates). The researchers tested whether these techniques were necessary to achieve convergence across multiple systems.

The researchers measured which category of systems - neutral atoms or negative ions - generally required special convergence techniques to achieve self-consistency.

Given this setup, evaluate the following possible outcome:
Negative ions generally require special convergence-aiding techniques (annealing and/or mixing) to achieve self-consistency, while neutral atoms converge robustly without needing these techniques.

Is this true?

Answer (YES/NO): YES